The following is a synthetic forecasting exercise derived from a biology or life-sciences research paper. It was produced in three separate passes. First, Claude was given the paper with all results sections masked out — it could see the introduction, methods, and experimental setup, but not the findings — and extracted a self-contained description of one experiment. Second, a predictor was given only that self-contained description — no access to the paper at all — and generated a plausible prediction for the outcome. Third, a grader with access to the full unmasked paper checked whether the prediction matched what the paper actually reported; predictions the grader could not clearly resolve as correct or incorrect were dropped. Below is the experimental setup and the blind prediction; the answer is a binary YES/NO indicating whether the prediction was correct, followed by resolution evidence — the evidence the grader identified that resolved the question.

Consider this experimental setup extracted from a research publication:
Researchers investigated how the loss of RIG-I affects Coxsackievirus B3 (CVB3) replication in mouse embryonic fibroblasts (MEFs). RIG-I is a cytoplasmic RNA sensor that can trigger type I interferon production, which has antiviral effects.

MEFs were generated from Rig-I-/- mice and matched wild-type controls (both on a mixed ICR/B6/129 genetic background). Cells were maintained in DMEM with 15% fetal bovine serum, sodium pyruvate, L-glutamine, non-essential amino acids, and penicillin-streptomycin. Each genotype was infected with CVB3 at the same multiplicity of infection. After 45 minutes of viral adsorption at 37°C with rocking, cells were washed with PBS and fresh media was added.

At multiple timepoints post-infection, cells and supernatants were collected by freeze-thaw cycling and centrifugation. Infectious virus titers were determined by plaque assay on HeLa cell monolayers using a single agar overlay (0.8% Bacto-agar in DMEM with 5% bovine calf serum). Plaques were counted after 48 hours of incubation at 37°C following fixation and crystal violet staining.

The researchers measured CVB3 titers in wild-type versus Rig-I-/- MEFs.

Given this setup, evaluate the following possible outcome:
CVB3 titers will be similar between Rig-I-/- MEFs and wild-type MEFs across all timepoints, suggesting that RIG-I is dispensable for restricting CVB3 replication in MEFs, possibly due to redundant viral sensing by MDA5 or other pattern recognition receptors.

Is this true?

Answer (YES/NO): NO